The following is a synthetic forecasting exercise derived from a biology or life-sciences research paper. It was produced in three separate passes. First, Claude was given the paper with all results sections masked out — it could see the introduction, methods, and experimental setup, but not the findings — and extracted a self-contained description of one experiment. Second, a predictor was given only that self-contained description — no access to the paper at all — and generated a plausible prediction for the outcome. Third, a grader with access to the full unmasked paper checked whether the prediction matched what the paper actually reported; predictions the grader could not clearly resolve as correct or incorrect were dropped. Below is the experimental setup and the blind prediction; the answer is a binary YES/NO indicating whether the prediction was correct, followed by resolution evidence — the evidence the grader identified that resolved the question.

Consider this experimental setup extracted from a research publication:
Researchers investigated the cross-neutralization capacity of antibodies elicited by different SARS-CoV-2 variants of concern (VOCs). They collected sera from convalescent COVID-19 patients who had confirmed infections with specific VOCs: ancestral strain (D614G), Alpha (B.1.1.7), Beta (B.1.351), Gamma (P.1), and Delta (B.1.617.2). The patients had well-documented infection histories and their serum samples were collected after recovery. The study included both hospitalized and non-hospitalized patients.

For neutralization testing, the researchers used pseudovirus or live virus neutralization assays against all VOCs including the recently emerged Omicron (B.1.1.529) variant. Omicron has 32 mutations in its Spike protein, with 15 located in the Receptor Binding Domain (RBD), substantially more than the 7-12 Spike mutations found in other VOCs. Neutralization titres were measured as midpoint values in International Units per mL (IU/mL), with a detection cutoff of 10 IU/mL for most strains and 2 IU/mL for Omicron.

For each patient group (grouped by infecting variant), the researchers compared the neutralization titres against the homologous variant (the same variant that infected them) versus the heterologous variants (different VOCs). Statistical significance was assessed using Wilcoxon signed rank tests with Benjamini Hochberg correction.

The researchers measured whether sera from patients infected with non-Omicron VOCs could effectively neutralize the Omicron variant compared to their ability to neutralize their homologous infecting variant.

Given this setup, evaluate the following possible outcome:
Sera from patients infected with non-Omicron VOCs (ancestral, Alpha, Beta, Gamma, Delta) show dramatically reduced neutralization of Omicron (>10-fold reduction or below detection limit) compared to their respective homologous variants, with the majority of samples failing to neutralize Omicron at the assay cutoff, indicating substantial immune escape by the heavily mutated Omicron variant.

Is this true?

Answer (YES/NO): NO